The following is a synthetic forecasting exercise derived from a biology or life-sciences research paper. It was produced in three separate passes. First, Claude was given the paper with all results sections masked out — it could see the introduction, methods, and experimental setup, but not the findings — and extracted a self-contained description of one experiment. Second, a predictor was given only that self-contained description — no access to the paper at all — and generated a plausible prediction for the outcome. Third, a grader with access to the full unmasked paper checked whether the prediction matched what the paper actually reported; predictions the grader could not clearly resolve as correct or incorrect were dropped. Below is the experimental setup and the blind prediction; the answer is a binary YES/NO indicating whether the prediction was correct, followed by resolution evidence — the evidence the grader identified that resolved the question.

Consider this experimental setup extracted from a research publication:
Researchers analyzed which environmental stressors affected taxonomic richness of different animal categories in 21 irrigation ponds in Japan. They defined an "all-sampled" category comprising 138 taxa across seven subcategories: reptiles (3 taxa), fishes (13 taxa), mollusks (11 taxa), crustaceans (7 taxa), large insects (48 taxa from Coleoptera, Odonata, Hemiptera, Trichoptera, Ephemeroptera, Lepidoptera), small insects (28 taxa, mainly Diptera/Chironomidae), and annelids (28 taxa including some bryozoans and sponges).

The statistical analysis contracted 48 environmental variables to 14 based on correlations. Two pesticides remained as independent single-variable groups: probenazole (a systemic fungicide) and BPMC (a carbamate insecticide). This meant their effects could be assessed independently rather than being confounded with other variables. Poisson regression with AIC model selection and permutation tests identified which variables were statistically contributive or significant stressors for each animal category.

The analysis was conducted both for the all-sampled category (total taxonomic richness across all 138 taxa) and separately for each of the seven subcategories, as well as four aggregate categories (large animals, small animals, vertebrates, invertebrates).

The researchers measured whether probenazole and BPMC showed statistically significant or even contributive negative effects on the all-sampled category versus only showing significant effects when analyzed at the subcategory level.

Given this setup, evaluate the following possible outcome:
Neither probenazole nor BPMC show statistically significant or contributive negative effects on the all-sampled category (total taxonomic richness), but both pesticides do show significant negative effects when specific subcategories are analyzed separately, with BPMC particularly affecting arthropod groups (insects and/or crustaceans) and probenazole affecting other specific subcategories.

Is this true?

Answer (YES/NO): YES